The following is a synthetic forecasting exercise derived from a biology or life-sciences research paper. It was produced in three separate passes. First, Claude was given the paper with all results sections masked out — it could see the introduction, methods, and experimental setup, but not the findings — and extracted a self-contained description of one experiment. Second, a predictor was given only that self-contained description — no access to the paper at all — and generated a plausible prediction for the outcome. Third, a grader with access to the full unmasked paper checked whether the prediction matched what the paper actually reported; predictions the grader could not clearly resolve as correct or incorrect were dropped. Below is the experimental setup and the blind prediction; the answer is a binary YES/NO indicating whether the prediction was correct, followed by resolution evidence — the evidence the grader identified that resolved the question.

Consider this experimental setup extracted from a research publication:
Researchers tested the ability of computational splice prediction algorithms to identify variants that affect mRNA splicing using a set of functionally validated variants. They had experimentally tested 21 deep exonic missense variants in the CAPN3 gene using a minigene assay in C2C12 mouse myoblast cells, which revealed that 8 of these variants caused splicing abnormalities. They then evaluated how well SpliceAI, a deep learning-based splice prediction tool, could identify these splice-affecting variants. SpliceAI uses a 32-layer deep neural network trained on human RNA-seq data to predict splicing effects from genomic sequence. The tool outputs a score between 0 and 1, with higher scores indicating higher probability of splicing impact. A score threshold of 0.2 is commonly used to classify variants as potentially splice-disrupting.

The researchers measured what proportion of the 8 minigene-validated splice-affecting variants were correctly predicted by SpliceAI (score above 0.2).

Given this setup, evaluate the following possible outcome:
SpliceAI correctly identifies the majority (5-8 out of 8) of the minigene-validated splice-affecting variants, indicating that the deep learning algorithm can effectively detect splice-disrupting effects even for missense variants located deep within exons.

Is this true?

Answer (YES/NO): NO